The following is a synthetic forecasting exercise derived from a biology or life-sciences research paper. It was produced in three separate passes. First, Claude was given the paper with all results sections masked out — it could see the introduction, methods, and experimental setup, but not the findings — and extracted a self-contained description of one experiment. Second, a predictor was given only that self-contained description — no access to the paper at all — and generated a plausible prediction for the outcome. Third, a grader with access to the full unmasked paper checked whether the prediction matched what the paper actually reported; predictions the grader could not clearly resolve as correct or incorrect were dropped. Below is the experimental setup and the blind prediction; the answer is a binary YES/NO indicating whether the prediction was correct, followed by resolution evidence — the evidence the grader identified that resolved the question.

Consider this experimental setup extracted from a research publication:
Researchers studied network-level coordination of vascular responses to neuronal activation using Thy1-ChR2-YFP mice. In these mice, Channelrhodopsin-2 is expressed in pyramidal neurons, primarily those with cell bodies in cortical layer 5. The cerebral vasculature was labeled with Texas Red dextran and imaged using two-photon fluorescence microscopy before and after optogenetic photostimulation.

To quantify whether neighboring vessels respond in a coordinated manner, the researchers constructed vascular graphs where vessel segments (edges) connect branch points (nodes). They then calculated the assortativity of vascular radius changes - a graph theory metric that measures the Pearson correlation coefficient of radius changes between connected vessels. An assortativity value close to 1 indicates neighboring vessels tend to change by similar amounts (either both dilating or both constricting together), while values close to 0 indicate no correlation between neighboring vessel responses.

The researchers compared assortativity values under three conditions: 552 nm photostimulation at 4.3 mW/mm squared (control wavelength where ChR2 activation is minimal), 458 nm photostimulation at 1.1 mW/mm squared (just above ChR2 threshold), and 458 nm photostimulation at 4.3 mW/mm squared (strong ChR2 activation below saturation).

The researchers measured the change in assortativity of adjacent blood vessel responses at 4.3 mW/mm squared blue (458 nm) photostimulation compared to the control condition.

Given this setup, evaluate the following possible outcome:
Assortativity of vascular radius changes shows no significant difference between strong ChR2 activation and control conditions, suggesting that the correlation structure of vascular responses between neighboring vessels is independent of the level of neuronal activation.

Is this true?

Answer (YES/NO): NO